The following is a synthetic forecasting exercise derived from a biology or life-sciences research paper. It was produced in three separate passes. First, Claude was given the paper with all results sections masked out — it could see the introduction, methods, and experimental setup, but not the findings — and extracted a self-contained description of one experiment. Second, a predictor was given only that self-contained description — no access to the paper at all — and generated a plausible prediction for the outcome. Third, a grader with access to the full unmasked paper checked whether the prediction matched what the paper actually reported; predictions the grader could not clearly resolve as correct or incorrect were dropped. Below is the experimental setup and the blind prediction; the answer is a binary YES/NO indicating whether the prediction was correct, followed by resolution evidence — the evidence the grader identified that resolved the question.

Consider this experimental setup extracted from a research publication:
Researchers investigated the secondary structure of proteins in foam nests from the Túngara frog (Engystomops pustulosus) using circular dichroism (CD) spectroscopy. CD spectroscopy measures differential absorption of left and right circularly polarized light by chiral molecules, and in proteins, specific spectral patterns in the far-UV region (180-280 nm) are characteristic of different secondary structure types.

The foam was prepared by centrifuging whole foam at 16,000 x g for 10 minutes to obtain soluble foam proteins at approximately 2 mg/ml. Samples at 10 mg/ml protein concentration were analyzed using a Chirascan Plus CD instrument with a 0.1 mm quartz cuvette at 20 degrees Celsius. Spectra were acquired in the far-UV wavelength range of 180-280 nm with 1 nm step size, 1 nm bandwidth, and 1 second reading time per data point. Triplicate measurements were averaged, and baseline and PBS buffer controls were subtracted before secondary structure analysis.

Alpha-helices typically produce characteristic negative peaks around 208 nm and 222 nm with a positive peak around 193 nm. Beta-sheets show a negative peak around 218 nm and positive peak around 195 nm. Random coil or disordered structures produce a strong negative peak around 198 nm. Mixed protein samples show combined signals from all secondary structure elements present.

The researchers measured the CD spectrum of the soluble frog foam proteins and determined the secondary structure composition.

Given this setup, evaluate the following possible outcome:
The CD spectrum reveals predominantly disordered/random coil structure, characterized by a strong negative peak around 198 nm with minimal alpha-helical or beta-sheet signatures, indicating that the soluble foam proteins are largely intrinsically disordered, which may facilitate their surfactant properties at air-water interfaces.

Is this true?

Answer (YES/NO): NO